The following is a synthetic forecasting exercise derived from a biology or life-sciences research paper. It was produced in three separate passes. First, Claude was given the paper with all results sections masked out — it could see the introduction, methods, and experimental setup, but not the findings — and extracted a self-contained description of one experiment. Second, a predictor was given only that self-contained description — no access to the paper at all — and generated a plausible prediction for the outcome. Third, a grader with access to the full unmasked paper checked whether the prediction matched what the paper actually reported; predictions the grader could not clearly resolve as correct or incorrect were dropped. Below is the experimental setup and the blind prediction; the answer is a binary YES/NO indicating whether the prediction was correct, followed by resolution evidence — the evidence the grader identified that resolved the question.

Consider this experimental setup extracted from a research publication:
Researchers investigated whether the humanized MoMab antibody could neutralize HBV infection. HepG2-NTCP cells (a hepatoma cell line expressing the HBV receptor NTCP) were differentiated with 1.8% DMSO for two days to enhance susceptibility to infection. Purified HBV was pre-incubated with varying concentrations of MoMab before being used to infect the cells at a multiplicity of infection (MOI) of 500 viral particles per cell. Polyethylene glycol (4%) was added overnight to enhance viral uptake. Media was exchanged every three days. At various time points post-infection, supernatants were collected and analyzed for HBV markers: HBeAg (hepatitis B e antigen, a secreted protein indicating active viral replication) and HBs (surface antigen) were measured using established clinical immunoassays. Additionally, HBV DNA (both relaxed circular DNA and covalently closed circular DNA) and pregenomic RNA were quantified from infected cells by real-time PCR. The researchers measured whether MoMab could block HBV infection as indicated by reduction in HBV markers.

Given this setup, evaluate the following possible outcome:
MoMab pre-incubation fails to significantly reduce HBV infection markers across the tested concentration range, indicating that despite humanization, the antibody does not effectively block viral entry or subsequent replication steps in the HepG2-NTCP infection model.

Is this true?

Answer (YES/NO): NO